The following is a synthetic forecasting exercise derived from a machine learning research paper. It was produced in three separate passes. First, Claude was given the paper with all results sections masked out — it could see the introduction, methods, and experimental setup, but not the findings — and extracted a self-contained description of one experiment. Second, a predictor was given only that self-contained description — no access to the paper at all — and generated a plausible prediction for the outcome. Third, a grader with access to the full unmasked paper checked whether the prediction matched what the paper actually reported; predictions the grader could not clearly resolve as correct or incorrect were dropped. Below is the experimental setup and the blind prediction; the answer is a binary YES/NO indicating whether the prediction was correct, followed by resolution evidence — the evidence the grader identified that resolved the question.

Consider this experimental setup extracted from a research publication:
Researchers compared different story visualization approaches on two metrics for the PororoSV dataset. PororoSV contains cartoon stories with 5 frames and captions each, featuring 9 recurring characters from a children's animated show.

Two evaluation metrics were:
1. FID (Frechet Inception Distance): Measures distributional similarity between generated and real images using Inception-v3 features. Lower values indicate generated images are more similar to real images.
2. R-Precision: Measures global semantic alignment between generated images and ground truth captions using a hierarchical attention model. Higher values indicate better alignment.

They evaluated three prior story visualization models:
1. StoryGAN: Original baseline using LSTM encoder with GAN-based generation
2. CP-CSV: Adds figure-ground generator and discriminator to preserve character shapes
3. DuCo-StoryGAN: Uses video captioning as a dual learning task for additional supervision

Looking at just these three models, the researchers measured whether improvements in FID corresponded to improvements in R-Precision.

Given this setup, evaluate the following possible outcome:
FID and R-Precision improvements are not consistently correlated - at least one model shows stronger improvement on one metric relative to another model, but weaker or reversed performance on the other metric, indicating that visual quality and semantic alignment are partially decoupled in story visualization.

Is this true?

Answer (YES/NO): NO